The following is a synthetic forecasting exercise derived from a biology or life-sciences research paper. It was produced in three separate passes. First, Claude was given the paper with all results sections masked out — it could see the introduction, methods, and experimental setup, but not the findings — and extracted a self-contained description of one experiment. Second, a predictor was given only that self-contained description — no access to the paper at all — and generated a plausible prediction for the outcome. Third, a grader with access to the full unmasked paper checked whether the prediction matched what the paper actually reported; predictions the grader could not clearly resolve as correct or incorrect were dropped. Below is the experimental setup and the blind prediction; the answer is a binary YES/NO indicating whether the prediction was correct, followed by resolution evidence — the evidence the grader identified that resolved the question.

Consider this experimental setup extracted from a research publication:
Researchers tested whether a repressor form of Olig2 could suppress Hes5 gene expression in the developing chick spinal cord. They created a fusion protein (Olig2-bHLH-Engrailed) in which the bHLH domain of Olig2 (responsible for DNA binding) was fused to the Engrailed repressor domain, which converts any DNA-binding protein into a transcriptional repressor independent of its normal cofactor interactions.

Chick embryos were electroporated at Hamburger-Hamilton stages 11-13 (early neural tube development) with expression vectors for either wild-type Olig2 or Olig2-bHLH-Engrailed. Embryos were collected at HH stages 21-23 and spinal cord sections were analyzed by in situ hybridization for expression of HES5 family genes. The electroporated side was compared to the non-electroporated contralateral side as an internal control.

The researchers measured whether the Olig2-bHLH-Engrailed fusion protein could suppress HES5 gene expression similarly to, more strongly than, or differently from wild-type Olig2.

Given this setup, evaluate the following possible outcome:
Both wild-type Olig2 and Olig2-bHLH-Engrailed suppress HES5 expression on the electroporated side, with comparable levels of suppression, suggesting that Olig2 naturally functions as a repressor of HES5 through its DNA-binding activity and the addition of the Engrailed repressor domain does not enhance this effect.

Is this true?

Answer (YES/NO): YES